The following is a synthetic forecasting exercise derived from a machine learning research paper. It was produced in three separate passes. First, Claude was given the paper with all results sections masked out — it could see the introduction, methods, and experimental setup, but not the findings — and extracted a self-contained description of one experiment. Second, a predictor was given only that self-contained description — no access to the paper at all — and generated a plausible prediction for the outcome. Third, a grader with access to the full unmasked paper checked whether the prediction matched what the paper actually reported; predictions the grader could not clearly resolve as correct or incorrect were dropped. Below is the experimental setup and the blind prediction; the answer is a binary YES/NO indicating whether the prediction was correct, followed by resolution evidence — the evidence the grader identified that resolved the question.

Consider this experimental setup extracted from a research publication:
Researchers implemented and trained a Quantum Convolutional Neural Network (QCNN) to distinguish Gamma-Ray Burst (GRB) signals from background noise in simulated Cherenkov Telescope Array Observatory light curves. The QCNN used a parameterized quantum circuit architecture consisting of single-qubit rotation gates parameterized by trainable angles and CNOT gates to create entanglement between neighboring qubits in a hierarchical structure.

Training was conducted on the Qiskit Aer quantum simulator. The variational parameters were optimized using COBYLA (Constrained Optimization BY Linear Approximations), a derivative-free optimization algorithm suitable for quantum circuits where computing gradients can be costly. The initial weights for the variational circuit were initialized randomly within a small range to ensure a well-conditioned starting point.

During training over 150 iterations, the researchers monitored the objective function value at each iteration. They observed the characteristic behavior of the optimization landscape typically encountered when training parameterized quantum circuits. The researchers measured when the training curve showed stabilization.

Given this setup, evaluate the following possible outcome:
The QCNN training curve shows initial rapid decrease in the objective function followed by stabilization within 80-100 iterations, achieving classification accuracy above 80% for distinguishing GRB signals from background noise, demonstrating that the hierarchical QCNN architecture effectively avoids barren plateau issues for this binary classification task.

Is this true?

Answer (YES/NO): NO